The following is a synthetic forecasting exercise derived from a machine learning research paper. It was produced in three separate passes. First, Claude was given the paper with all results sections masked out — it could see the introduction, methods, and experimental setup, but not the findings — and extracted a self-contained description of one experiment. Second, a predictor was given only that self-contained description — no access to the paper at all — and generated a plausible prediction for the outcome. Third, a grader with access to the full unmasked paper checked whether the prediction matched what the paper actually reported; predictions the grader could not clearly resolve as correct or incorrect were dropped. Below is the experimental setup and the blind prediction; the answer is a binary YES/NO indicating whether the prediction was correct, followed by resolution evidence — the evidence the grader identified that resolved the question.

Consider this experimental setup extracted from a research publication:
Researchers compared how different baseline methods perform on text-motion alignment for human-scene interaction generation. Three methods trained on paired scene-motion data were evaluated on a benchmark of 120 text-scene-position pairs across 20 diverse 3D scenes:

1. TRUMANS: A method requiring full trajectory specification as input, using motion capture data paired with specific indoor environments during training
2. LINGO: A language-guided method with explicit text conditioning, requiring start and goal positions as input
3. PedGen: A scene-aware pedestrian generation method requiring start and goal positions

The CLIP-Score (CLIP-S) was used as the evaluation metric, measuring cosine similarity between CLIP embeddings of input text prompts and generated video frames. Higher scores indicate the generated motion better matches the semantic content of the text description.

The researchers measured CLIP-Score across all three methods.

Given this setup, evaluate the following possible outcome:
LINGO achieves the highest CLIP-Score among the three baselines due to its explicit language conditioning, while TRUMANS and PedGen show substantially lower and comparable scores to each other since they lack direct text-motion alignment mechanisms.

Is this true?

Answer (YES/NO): NO